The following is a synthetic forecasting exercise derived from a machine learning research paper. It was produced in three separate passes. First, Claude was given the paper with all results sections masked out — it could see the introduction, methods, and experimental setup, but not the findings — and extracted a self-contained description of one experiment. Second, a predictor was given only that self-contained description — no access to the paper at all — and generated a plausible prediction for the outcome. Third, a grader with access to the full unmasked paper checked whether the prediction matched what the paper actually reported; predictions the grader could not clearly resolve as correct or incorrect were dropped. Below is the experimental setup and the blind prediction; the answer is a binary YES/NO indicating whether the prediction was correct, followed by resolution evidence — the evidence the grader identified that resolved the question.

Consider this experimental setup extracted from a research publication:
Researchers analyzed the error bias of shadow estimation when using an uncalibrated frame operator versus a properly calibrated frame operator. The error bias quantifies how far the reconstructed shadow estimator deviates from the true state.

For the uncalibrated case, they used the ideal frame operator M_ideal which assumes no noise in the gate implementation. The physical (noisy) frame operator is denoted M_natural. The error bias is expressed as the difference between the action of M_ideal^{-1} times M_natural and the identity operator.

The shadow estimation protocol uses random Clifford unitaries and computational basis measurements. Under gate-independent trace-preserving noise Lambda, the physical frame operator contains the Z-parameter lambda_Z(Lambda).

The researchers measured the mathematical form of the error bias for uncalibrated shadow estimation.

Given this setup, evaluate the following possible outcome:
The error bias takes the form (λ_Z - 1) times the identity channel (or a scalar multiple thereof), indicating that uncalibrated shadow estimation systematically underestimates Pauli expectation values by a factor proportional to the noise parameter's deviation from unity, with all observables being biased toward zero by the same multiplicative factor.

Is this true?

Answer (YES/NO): NO